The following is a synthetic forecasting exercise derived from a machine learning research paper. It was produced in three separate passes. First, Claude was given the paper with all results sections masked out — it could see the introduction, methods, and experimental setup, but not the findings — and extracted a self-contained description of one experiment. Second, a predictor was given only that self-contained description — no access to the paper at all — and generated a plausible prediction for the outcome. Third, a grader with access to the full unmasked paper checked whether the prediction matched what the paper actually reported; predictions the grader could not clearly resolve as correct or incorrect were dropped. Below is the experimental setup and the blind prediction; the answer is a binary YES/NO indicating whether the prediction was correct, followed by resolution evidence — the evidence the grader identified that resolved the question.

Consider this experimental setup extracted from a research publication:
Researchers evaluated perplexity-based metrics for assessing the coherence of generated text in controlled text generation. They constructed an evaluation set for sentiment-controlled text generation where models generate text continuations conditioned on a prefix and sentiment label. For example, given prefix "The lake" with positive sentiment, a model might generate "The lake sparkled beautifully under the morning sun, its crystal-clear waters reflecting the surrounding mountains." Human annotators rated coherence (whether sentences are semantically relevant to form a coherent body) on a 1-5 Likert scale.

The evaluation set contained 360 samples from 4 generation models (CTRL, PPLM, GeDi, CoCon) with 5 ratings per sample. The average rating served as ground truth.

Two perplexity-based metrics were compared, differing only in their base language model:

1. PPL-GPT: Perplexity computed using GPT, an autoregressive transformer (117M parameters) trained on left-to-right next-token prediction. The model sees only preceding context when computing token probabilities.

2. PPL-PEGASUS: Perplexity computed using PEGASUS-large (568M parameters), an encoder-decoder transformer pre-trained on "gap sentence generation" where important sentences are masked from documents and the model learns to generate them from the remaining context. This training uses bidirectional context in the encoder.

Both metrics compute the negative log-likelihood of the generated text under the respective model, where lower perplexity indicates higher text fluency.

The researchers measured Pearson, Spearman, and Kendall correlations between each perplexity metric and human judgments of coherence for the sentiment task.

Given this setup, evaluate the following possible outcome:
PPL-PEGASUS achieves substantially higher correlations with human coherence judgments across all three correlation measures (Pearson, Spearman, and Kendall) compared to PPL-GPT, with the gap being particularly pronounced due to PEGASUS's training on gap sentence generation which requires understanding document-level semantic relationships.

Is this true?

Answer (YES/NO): NO